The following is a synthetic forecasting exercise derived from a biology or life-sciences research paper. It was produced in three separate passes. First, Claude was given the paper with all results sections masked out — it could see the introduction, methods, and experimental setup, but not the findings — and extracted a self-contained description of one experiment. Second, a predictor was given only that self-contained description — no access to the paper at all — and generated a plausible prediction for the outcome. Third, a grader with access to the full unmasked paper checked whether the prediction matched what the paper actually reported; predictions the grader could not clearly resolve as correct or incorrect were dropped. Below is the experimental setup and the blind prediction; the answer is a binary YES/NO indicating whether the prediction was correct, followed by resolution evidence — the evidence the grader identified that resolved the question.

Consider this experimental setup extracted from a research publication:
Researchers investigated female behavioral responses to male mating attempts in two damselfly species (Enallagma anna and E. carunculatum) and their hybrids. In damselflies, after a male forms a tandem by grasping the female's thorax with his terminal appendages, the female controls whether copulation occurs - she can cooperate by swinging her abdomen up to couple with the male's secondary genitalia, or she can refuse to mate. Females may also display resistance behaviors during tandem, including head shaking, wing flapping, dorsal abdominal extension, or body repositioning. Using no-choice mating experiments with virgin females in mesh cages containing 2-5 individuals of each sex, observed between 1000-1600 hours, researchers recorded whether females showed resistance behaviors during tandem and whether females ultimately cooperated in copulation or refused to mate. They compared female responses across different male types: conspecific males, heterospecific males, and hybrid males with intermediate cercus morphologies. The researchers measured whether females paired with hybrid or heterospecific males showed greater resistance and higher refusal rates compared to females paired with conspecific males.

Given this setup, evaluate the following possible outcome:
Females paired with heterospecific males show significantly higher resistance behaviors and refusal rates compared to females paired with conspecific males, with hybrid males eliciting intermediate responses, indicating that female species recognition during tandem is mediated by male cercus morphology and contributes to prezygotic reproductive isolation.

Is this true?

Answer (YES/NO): YES